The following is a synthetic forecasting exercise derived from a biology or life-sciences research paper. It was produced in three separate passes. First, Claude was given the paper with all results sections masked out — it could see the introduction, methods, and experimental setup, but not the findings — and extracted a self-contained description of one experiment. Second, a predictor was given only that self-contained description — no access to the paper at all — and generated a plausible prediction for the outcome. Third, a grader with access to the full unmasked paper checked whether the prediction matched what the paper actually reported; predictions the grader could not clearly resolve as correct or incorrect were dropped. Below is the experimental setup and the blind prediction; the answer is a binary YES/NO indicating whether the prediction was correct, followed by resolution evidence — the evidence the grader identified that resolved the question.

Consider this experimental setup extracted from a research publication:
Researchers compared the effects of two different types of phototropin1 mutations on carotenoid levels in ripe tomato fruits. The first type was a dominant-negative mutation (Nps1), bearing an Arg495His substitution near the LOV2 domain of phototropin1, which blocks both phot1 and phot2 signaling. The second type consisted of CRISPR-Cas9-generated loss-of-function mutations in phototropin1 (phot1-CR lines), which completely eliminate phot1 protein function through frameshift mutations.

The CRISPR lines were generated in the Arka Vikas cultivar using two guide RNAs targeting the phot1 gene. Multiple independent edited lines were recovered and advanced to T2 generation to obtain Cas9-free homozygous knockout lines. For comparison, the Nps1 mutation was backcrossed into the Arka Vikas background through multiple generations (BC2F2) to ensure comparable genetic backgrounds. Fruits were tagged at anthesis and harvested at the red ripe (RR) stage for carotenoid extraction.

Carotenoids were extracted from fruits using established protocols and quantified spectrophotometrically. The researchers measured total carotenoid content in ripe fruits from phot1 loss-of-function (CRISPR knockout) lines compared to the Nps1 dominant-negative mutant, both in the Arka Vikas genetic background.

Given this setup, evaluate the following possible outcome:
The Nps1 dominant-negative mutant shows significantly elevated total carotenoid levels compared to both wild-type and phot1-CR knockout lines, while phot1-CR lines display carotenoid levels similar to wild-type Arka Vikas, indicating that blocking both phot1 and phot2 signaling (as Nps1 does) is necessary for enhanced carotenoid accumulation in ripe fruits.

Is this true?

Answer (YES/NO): NO